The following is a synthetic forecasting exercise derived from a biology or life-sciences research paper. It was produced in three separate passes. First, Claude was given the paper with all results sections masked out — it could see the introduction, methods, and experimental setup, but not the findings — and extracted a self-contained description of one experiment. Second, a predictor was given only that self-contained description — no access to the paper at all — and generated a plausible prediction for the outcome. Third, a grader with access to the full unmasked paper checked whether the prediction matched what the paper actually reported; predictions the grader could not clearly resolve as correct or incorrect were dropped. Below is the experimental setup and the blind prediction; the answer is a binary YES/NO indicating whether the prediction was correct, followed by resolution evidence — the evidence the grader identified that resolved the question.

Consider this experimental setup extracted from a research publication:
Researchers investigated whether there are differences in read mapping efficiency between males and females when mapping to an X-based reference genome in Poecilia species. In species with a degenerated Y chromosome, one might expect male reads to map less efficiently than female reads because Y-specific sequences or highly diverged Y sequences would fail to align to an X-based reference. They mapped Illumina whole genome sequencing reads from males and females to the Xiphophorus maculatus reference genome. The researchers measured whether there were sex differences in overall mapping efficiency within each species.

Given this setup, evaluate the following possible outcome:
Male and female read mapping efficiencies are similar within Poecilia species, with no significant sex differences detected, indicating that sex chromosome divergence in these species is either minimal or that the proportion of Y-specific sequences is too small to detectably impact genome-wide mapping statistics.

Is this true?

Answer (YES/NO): YES